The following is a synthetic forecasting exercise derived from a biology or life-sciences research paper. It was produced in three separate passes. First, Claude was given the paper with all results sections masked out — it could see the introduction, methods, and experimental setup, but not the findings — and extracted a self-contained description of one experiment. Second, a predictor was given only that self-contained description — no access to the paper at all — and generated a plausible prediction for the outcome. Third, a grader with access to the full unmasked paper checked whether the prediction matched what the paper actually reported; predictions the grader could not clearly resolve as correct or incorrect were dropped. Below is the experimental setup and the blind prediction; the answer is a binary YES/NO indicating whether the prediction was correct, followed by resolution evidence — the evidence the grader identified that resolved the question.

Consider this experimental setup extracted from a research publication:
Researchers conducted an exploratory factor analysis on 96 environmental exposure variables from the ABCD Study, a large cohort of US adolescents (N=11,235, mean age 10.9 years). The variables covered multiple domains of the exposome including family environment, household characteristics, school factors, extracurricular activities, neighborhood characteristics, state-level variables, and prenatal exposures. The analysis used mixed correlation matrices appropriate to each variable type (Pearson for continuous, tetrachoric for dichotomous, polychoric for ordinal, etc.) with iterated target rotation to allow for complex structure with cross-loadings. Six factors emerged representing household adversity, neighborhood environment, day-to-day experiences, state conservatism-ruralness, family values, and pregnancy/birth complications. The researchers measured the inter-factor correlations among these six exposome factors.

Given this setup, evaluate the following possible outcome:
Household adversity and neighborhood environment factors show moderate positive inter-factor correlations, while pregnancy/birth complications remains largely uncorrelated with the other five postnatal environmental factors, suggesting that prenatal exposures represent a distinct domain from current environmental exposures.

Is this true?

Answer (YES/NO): NO